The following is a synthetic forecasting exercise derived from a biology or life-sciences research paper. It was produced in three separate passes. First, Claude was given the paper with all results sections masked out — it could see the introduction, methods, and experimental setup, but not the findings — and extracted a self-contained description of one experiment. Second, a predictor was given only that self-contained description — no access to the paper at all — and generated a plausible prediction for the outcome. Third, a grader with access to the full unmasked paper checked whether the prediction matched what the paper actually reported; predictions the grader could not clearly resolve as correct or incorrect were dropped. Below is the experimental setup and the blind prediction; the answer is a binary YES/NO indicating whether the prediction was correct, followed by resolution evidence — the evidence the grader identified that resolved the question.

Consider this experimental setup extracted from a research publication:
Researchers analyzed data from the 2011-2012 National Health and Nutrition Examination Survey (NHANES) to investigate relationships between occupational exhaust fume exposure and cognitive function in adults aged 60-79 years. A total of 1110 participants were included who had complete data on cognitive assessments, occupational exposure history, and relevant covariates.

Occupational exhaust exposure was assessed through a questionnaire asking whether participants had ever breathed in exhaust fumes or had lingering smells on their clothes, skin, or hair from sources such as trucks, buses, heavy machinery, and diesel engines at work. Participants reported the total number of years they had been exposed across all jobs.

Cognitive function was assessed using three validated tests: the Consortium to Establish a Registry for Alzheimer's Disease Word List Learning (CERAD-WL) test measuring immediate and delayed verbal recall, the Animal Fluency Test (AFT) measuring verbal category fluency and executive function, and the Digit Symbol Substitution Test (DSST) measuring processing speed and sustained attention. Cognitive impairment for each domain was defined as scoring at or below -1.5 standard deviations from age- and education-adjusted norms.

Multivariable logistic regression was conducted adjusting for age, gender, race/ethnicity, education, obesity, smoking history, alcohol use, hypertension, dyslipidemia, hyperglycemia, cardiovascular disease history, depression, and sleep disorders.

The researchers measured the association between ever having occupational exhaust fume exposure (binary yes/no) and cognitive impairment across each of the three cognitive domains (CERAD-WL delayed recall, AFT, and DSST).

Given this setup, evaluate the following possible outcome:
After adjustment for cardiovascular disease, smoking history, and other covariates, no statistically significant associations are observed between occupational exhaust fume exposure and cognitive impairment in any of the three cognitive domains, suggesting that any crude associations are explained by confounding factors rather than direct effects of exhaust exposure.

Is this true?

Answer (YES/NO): NO